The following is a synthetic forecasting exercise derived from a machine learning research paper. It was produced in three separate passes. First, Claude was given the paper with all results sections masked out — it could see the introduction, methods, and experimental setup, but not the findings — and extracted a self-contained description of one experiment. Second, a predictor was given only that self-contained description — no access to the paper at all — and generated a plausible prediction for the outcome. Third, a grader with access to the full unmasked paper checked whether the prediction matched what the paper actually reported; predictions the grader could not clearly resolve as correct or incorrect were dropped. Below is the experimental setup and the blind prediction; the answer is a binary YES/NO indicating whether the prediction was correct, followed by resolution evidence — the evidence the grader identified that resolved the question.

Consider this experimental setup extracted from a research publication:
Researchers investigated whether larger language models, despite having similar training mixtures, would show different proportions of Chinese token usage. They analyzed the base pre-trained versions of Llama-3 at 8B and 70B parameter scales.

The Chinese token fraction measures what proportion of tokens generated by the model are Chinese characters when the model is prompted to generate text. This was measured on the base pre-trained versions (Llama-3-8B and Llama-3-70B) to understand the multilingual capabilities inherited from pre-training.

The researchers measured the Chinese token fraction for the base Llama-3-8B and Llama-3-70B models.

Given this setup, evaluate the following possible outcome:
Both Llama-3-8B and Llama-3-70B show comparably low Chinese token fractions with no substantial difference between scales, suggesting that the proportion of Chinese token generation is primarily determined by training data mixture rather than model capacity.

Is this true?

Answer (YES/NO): NO